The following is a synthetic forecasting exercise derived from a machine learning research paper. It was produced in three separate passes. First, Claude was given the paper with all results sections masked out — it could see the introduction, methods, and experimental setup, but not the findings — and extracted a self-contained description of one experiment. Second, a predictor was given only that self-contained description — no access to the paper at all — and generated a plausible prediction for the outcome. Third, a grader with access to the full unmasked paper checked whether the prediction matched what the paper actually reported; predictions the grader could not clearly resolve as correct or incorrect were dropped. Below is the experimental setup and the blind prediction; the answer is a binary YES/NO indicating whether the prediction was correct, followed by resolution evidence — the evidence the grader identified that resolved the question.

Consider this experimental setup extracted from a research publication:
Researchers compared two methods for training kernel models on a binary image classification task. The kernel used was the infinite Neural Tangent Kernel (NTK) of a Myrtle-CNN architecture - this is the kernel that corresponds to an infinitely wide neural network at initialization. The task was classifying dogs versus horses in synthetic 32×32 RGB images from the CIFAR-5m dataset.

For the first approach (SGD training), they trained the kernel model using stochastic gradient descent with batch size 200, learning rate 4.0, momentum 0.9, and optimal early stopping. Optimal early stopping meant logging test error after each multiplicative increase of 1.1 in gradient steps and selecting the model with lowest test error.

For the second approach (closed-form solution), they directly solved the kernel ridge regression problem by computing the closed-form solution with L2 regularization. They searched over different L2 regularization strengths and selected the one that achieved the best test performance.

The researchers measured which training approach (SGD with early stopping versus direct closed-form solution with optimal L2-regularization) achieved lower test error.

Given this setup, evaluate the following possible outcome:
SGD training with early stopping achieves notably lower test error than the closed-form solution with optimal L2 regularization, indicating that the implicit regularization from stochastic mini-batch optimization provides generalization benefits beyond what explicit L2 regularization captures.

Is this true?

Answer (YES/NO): YES